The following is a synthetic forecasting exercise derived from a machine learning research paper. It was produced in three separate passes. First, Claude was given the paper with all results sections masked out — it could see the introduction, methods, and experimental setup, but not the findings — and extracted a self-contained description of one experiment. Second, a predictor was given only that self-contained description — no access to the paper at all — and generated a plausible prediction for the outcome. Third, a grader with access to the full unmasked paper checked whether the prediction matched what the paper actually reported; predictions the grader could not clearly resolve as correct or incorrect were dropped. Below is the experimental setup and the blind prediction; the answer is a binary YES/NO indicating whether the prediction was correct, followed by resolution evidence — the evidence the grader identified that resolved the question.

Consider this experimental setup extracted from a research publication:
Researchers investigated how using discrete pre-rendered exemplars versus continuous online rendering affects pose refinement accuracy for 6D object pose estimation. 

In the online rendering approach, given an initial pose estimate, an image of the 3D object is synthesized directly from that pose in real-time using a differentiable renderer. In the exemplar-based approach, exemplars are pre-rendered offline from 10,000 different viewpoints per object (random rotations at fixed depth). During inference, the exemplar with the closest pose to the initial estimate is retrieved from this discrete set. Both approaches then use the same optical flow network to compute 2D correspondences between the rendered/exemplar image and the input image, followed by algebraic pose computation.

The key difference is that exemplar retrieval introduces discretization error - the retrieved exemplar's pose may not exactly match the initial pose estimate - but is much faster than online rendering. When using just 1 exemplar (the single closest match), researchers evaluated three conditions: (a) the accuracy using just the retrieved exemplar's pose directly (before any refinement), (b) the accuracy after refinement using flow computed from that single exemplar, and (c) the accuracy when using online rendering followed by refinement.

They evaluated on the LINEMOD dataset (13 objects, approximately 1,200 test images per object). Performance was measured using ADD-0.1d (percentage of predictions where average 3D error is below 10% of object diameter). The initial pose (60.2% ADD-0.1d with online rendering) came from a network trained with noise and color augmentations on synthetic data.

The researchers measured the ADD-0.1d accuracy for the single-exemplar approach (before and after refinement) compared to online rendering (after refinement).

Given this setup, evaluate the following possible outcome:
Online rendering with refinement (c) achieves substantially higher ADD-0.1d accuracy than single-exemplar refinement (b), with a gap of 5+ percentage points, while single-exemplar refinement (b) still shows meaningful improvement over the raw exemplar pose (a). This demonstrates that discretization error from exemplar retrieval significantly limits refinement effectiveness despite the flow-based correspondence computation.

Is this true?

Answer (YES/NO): NO